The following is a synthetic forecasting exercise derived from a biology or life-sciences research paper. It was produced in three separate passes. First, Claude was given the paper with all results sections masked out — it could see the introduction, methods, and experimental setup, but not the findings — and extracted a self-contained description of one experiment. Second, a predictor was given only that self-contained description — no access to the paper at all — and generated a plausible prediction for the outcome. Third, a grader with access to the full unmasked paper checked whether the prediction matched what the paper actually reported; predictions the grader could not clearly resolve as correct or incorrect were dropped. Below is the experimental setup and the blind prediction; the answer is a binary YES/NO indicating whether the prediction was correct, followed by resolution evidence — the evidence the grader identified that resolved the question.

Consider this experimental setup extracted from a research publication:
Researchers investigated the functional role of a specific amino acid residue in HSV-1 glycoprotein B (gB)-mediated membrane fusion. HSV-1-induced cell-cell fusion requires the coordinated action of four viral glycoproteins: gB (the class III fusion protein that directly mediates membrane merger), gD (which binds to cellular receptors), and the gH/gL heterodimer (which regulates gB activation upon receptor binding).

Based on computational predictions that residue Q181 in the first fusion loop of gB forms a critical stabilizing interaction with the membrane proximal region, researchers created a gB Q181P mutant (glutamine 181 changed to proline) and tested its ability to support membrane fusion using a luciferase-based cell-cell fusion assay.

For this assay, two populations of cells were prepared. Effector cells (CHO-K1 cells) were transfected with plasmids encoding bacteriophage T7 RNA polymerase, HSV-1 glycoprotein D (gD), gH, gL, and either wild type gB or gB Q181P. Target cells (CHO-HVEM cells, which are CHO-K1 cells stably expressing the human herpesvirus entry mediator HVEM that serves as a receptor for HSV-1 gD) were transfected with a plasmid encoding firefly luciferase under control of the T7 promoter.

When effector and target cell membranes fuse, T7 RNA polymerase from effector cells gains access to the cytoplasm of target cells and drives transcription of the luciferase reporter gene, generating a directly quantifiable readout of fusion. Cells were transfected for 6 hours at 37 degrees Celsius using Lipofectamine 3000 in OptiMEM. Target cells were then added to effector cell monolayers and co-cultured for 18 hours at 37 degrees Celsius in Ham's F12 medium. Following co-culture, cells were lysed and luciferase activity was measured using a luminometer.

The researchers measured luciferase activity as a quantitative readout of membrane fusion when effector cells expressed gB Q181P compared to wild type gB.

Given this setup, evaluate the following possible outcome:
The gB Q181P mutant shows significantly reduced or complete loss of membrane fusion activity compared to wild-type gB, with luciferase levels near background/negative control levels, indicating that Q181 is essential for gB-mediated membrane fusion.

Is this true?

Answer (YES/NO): YES